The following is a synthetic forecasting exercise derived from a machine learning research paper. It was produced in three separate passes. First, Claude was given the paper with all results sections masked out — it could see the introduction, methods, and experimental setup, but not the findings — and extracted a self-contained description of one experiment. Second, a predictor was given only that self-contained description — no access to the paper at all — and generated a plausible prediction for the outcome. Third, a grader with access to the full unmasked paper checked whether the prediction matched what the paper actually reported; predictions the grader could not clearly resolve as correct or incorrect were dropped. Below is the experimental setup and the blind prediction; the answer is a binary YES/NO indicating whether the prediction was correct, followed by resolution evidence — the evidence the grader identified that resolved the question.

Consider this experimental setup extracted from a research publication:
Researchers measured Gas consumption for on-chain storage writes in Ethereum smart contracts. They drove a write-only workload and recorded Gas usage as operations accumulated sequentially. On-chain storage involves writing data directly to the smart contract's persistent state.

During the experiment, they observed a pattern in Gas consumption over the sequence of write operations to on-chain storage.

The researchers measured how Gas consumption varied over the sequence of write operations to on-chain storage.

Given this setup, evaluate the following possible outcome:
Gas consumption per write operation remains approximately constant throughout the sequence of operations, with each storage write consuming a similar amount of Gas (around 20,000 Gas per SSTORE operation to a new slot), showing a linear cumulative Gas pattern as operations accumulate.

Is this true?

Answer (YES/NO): NO